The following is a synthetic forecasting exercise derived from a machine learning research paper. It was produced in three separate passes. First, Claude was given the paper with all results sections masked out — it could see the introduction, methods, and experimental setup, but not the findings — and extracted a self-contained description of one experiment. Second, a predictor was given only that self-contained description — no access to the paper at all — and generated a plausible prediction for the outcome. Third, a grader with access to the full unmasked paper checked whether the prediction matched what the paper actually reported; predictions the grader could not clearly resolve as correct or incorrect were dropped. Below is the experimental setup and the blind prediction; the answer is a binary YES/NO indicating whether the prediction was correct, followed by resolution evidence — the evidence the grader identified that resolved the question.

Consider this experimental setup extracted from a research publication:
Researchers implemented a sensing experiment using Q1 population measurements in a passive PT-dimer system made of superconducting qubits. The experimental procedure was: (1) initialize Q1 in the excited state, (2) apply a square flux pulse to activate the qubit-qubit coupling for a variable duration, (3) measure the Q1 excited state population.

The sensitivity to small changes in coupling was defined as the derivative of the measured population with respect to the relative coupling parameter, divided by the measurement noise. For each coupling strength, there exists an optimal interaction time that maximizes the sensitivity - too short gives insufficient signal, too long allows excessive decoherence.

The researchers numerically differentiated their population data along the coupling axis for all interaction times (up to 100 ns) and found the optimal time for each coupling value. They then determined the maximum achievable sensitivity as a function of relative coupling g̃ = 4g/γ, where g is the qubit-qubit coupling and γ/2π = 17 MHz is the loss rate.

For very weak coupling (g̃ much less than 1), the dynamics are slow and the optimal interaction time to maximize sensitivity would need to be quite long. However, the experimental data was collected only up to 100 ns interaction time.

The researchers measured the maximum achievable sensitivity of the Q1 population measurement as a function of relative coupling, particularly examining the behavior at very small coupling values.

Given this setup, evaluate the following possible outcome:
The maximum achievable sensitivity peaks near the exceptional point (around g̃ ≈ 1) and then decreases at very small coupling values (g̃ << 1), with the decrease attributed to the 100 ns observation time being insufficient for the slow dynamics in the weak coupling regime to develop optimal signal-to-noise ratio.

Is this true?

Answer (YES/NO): NO